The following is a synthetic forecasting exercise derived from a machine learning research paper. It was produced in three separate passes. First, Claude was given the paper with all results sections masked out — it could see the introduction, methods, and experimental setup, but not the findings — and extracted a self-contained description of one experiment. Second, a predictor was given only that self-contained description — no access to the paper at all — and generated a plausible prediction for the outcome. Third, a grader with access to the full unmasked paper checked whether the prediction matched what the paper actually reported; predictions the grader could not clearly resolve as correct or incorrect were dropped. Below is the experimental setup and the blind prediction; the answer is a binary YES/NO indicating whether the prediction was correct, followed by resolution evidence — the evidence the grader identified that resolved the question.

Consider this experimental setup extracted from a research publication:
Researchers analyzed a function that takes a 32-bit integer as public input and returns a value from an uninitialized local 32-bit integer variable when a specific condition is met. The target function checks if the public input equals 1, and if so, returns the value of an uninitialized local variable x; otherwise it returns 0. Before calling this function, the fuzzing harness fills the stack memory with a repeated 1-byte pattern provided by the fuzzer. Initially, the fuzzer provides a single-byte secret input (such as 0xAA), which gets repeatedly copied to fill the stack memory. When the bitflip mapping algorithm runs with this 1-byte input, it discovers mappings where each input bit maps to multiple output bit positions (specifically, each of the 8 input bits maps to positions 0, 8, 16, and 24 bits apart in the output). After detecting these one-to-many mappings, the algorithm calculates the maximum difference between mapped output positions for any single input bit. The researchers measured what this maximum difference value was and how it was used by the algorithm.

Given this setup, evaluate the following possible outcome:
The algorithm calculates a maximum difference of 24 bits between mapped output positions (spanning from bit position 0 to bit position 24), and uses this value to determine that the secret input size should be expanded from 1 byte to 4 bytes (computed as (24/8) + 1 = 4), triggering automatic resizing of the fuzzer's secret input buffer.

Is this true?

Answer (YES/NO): NO